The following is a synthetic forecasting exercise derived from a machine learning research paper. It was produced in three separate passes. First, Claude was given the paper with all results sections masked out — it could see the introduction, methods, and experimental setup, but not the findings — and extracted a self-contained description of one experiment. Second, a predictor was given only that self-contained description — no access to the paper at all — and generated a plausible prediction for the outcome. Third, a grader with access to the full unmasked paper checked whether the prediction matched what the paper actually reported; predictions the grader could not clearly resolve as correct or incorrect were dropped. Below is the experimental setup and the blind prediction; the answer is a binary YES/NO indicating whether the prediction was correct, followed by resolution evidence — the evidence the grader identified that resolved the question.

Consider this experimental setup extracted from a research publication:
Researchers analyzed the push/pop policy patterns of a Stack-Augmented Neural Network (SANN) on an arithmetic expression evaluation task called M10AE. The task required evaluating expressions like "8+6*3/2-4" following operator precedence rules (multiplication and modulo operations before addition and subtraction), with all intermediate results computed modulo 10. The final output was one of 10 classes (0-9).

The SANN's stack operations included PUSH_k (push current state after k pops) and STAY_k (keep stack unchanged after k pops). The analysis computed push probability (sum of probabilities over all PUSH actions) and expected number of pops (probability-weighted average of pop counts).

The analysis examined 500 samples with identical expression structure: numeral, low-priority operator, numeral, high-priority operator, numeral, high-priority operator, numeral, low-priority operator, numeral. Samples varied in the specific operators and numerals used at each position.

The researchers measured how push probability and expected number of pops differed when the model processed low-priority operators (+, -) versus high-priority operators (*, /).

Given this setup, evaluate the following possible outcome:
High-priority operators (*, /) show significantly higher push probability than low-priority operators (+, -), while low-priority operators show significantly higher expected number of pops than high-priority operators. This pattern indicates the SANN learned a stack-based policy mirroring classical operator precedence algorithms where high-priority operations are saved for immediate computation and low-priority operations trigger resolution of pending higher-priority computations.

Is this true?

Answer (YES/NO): YES